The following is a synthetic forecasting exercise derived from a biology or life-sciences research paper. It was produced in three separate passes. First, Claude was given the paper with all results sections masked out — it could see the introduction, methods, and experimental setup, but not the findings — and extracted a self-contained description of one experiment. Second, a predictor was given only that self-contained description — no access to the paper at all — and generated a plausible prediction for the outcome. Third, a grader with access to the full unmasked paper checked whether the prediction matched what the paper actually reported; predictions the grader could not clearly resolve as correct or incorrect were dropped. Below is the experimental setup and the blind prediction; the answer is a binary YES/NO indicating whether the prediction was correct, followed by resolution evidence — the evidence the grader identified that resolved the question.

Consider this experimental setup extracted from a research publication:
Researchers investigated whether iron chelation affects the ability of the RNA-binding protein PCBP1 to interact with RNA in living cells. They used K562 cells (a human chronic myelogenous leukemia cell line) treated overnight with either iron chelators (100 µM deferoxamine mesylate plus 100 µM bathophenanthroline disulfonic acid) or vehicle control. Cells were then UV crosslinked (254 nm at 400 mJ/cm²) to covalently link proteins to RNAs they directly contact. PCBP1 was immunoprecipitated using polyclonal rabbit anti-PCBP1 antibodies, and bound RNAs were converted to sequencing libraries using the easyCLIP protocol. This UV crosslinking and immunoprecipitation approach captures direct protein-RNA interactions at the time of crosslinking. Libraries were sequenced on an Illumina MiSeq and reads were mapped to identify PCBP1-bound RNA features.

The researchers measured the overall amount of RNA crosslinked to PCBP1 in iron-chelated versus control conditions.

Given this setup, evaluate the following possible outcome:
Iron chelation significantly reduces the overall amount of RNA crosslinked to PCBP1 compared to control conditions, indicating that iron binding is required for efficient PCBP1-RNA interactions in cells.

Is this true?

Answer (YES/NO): NO